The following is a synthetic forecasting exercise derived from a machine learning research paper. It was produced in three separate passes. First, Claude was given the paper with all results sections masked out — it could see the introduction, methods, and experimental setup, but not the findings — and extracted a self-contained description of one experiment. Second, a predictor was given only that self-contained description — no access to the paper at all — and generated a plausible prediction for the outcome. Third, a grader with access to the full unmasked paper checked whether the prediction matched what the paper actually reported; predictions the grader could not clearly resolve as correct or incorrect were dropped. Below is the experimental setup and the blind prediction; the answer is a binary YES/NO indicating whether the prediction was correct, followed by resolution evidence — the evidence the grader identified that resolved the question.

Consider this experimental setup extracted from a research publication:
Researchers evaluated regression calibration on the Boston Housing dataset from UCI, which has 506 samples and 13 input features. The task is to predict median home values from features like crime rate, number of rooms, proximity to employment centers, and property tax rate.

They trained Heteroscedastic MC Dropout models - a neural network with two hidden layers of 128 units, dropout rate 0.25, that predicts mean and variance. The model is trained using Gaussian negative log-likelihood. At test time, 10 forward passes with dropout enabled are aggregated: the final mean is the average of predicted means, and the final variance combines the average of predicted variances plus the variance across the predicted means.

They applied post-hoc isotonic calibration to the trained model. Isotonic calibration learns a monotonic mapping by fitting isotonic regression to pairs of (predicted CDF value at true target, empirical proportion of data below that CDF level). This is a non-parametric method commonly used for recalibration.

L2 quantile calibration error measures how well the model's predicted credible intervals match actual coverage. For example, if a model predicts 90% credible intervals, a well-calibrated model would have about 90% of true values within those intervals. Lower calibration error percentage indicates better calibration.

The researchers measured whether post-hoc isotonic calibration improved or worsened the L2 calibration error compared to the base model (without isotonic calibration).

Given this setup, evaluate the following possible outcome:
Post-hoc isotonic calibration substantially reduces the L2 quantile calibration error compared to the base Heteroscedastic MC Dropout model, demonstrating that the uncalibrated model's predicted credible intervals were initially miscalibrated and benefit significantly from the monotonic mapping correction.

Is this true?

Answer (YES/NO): NO